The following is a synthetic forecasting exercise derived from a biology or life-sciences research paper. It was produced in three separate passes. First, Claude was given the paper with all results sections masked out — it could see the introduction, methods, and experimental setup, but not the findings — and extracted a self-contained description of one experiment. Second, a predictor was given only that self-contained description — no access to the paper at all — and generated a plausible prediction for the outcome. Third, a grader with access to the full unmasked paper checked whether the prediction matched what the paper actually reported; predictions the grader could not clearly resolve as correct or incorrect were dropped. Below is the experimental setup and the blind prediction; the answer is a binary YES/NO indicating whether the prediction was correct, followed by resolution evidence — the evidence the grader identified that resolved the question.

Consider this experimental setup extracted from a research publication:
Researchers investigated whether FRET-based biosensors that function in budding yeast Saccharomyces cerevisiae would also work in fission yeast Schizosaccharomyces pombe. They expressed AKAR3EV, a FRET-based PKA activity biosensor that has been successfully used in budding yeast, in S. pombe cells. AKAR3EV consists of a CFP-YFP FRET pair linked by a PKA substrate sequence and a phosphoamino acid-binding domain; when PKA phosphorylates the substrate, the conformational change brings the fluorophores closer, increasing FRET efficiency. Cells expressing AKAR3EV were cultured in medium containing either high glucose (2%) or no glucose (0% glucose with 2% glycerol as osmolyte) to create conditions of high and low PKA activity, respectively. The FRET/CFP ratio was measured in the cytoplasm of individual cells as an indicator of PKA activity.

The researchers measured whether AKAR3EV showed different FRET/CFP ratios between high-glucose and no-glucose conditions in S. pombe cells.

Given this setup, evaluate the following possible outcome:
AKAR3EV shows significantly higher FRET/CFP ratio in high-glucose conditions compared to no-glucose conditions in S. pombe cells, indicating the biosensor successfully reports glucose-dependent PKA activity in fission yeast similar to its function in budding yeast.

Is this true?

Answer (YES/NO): NO